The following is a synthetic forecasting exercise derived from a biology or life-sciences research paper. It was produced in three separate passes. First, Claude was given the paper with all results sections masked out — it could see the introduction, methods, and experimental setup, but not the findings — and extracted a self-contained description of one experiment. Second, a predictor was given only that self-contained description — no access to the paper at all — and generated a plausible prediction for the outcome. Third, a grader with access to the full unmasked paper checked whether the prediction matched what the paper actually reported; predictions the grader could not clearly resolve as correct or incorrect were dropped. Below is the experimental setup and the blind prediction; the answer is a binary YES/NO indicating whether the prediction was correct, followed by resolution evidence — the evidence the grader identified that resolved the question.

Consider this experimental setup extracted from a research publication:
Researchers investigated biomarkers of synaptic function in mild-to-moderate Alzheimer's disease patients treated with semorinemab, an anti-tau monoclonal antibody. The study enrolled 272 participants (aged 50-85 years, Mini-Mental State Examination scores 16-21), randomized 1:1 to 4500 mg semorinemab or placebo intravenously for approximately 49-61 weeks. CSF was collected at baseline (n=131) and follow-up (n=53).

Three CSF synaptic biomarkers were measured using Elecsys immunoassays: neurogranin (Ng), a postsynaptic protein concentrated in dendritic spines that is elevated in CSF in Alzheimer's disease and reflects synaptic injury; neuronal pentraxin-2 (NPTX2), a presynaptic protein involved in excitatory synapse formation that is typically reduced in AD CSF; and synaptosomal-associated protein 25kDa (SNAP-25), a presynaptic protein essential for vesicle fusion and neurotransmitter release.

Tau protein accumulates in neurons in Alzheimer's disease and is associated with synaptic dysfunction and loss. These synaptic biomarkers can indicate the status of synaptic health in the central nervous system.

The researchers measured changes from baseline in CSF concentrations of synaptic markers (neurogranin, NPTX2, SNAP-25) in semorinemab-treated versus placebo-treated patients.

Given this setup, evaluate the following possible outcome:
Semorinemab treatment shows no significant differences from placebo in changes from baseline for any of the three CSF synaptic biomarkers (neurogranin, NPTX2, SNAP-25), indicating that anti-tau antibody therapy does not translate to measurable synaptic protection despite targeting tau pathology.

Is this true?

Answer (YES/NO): YES